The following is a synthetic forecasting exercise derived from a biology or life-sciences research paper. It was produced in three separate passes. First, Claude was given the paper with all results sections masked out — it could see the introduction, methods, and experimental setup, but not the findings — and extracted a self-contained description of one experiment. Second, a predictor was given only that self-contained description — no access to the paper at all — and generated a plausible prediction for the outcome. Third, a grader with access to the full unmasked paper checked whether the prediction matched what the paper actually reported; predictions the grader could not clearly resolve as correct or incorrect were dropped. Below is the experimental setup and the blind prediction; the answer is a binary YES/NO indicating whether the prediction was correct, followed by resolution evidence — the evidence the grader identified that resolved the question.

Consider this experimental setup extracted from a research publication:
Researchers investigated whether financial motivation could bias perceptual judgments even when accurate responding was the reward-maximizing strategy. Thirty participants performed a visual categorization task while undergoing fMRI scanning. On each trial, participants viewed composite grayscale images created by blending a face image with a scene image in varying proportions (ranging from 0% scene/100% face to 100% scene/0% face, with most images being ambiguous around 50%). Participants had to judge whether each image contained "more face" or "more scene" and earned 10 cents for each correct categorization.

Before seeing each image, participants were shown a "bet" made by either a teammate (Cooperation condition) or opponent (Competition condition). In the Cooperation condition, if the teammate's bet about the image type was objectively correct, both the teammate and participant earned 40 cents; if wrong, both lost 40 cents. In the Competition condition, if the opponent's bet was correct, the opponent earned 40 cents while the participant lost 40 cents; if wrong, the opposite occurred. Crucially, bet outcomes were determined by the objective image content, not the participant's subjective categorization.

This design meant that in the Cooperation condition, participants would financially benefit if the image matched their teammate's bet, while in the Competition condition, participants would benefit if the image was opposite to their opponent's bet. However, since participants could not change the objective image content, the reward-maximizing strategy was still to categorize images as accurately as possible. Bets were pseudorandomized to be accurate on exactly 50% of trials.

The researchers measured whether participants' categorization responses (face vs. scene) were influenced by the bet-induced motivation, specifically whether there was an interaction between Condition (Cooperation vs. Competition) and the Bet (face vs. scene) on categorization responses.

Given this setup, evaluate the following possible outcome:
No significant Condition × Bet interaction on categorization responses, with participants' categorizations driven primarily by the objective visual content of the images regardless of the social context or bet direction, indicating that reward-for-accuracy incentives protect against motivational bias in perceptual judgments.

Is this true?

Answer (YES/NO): NO